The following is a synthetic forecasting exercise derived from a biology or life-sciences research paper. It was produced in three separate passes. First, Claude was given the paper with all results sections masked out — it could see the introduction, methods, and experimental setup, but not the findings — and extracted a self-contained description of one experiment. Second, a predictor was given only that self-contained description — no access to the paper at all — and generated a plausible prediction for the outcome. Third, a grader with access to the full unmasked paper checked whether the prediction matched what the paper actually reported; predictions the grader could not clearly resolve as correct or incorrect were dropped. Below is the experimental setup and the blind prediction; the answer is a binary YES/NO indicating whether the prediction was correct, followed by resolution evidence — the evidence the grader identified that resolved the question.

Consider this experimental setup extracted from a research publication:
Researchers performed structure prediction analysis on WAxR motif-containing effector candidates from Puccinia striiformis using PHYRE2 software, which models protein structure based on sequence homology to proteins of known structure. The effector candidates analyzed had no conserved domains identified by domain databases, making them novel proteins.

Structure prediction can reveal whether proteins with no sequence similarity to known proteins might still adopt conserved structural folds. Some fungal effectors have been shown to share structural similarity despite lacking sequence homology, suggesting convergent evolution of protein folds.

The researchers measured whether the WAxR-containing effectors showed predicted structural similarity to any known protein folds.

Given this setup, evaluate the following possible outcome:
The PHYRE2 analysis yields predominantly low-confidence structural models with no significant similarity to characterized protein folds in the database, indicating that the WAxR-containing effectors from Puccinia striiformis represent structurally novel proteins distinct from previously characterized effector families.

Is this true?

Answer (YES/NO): YES